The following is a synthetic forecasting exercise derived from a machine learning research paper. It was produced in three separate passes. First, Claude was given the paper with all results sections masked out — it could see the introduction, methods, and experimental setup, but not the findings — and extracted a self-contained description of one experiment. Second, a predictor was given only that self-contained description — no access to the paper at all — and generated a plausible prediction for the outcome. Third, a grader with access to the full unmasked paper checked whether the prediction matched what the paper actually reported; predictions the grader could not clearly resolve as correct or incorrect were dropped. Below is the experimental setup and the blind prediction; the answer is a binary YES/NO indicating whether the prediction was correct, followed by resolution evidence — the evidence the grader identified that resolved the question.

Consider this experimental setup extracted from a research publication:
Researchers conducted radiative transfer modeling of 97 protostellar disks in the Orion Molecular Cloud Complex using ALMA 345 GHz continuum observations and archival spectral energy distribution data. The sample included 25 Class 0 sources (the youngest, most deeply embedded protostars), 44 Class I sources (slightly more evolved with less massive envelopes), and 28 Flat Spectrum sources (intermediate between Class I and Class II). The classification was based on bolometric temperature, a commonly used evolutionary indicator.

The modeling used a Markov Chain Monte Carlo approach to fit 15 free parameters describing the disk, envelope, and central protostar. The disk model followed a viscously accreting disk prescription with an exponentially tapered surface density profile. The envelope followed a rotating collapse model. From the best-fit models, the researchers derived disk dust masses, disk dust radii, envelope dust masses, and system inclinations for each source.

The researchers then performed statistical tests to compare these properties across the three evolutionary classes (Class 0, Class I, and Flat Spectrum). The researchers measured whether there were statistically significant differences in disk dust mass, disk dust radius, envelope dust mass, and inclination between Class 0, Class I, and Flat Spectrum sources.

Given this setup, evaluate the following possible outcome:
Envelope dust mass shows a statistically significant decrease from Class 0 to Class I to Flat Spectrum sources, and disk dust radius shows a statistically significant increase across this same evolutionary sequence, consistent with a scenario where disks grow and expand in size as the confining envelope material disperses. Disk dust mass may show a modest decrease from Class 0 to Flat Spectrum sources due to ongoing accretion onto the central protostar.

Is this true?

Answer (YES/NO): NO